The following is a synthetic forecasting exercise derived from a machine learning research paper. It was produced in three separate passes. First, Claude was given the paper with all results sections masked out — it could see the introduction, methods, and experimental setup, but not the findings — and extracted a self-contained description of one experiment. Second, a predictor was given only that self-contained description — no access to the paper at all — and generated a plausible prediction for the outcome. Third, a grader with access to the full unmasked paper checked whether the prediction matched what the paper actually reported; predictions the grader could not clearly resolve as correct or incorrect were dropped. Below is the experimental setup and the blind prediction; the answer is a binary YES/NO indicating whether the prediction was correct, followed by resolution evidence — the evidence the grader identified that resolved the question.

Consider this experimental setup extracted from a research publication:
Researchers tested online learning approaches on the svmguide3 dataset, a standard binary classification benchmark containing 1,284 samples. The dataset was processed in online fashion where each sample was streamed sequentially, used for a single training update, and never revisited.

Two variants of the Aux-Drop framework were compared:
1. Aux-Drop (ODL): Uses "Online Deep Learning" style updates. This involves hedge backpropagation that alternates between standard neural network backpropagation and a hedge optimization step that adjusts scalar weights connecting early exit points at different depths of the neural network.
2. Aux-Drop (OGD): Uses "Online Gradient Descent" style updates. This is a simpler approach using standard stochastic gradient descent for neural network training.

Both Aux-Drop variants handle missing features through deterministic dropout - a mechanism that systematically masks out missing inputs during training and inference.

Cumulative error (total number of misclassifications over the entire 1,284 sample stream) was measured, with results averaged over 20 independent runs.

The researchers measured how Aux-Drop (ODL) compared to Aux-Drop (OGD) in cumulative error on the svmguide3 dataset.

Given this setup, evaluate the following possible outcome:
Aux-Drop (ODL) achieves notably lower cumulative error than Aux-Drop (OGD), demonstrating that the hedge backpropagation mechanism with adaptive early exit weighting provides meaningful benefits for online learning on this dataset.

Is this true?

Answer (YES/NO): NO